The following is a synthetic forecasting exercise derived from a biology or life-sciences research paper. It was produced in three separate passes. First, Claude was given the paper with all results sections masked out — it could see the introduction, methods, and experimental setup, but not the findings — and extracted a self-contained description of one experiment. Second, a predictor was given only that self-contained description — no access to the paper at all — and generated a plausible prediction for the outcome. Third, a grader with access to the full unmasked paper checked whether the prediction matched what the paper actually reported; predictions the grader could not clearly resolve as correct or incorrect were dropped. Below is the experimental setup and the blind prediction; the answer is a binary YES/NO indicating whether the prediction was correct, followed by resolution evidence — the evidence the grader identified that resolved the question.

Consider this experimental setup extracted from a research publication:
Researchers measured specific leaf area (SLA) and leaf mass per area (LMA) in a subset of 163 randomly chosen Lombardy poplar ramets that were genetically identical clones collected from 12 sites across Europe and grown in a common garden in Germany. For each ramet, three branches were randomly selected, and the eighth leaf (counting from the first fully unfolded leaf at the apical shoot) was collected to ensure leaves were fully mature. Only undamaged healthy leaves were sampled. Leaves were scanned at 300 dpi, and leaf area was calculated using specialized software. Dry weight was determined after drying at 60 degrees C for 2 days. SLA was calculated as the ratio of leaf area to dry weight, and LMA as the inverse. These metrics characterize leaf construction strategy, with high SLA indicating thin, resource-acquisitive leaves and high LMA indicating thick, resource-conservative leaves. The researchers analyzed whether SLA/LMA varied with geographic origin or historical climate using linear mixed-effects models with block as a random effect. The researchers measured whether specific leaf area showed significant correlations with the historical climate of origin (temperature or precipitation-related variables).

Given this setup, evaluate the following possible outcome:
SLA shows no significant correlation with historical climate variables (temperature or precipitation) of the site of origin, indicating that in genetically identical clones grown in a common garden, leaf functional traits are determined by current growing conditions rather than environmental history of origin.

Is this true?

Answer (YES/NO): YES